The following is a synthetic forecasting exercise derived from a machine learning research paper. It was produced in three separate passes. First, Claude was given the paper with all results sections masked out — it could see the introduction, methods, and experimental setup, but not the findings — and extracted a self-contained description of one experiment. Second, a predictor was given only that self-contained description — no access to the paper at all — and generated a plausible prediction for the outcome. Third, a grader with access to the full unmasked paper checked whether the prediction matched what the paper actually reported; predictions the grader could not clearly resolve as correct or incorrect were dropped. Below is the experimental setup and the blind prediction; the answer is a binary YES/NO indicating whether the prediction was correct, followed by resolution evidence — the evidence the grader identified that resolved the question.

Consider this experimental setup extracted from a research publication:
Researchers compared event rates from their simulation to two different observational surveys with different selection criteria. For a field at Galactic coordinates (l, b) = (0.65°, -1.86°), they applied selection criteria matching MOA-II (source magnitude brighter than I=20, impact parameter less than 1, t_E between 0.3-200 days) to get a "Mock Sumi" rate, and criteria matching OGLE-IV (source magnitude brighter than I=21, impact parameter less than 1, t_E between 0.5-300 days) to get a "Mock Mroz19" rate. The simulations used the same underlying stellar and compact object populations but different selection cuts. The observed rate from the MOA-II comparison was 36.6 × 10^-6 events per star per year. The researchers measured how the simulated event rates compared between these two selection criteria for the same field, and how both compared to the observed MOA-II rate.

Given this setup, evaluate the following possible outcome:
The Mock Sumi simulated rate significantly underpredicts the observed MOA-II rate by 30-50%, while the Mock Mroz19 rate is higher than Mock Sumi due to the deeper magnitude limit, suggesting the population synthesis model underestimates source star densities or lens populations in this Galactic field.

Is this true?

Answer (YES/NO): NO